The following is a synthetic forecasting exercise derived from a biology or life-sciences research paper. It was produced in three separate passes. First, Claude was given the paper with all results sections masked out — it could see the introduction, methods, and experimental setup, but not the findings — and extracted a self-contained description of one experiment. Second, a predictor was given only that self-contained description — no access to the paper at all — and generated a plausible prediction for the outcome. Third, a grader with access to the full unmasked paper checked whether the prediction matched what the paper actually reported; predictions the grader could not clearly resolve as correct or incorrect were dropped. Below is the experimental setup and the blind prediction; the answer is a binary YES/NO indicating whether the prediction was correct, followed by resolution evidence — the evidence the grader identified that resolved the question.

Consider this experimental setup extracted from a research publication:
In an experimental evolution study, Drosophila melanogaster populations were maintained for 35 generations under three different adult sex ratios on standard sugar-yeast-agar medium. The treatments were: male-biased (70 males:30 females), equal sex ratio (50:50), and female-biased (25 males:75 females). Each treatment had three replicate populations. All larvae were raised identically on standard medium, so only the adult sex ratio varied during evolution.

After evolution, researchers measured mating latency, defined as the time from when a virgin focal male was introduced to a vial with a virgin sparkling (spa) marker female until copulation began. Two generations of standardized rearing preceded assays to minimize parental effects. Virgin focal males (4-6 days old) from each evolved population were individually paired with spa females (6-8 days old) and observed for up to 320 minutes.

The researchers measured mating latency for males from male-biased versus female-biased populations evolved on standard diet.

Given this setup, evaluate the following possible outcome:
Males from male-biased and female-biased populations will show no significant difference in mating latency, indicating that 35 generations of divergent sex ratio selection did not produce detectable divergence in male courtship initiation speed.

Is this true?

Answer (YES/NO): NO